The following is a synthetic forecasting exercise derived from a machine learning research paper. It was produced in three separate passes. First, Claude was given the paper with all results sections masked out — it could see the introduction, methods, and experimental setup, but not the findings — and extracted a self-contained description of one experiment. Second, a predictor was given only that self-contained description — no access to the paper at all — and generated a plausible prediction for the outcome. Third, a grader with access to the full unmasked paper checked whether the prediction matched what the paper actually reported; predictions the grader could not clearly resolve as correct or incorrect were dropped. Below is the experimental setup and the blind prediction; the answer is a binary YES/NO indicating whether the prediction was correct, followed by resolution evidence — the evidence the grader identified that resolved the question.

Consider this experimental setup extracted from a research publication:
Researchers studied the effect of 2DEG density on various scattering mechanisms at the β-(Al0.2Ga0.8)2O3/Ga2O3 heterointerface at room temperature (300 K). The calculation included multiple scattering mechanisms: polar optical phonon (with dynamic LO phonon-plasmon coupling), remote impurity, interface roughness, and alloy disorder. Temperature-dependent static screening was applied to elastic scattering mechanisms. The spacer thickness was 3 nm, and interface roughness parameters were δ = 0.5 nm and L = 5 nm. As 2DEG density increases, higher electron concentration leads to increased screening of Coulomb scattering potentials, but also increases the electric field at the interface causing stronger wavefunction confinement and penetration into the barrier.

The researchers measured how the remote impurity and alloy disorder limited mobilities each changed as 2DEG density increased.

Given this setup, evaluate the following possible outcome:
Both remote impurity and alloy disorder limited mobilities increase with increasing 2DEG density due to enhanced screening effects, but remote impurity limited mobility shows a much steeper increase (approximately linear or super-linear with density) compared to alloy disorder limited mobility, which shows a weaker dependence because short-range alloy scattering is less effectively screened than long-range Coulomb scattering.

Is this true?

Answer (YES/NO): NO